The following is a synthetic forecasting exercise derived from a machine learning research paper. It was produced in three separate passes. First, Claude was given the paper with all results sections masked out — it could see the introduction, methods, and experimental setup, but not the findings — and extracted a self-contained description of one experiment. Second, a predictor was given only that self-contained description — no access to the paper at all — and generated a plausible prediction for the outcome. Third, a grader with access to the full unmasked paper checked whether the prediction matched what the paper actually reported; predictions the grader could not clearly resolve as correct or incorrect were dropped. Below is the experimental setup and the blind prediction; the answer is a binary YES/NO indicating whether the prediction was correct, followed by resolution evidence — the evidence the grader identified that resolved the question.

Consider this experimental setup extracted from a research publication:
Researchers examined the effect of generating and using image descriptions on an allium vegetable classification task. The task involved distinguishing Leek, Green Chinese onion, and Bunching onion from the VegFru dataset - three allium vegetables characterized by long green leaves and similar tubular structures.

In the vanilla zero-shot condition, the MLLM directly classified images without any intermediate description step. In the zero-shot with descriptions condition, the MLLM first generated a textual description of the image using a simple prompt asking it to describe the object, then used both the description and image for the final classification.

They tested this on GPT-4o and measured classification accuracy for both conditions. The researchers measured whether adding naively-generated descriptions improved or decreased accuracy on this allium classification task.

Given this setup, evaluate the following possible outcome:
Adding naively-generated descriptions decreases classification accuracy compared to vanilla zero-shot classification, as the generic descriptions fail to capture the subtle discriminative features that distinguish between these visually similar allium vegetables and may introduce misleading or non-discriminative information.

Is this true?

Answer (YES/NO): NO